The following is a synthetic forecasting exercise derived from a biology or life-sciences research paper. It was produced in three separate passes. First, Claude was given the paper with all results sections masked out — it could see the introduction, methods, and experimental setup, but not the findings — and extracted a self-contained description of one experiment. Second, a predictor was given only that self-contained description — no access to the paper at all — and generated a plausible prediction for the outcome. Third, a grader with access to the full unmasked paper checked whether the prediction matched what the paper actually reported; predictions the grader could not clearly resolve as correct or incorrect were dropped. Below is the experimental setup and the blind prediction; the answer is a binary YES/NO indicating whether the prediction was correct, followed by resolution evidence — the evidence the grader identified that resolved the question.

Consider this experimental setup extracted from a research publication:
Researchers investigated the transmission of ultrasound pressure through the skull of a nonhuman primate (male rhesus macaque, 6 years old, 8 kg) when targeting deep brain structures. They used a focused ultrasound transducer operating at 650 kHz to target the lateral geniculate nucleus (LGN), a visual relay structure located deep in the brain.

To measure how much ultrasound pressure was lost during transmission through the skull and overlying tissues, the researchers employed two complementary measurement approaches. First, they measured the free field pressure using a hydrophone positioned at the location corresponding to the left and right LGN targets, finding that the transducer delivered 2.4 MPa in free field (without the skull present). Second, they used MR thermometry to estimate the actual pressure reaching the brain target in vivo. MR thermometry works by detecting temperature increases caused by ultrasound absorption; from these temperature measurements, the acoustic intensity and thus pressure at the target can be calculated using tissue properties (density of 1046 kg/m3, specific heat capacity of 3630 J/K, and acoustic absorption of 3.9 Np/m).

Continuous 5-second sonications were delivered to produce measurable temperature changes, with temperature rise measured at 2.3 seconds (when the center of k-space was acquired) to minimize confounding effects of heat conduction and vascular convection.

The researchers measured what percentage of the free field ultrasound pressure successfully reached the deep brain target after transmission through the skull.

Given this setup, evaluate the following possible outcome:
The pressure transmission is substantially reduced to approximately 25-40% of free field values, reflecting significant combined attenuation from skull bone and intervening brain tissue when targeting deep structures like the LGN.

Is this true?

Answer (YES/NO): YES